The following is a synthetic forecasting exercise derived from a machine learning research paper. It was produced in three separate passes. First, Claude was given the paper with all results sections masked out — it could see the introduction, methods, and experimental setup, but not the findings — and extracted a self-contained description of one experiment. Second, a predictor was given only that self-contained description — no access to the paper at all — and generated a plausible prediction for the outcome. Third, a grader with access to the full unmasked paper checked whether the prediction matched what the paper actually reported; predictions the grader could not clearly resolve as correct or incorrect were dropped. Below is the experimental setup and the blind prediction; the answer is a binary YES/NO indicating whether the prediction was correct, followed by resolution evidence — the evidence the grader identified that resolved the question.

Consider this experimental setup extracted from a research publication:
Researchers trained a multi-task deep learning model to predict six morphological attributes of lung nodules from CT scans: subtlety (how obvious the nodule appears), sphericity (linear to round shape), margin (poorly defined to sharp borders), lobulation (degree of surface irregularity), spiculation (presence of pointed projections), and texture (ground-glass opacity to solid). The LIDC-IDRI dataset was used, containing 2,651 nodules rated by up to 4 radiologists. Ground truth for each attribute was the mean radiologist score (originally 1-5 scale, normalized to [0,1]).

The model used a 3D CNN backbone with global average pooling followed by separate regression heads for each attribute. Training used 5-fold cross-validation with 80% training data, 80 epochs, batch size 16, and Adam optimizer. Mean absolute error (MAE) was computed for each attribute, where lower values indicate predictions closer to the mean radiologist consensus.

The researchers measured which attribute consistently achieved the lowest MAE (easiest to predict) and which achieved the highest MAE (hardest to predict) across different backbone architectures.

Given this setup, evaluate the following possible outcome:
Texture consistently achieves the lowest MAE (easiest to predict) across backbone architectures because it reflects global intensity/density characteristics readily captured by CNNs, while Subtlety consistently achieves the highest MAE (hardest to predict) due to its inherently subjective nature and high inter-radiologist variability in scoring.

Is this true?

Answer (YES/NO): YES